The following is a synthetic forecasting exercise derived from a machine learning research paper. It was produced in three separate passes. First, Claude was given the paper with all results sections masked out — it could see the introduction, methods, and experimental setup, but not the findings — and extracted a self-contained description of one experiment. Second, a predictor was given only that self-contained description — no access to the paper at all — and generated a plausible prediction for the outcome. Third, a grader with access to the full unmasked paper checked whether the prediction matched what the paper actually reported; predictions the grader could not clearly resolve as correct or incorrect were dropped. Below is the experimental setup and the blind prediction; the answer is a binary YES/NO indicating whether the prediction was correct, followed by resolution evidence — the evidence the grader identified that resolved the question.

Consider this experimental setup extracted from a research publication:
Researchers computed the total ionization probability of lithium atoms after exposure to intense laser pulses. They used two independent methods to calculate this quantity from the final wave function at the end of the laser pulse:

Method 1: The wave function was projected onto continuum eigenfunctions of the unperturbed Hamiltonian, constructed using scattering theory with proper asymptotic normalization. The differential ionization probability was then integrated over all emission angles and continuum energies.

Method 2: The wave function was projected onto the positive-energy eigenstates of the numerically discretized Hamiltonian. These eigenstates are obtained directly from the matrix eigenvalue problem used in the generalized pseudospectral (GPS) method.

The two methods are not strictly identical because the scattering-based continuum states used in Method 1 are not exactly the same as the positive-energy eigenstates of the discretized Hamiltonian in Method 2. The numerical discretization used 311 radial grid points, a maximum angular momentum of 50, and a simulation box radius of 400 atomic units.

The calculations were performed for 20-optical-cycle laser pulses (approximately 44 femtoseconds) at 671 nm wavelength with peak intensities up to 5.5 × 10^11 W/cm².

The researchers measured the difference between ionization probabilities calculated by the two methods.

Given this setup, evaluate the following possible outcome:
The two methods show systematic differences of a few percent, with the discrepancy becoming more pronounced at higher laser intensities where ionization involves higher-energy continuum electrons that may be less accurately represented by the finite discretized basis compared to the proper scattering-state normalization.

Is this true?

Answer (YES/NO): NO